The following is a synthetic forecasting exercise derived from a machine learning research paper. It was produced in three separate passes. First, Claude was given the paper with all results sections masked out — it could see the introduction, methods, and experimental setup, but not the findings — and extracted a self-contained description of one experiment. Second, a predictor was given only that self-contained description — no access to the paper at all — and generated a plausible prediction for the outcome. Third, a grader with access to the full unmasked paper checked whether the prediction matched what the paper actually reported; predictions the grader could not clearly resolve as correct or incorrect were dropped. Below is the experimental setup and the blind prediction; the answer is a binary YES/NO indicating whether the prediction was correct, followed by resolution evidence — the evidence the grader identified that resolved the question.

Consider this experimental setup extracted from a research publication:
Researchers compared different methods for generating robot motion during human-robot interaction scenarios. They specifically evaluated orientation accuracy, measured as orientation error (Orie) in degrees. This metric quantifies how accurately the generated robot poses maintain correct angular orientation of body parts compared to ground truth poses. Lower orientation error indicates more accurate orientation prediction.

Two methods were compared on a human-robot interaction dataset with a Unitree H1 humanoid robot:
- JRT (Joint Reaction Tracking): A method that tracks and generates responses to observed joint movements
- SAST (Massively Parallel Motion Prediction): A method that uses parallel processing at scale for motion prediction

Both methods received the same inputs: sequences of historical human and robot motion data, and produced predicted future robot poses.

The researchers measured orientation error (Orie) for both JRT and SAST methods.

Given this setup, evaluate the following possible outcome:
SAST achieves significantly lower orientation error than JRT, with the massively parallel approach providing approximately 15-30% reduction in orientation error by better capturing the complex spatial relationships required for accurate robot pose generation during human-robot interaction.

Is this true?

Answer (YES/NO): YES